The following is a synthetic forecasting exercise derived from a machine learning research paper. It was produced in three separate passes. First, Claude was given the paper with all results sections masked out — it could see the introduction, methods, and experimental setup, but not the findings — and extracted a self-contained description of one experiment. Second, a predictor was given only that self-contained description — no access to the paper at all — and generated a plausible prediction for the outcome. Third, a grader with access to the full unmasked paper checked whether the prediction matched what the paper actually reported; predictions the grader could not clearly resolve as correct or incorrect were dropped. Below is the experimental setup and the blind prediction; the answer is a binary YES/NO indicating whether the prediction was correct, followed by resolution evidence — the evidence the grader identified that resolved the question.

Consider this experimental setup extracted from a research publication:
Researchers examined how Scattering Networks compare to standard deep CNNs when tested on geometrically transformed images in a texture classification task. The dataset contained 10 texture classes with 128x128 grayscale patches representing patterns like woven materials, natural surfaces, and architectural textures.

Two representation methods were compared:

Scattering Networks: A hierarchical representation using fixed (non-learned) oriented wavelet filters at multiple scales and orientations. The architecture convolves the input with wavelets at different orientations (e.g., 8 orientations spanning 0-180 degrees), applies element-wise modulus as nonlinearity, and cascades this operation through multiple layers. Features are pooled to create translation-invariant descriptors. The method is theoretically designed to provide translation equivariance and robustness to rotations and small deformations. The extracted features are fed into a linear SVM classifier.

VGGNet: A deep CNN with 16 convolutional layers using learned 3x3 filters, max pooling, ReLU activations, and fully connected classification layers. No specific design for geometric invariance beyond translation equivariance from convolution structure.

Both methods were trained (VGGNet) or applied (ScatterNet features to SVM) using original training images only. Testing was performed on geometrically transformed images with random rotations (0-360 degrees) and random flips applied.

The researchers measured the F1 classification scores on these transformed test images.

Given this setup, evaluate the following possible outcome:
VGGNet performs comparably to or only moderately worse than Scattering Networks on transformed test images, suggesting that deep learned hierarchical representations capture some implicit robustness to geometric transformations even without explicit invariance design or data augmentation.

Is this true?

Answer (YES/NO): NO